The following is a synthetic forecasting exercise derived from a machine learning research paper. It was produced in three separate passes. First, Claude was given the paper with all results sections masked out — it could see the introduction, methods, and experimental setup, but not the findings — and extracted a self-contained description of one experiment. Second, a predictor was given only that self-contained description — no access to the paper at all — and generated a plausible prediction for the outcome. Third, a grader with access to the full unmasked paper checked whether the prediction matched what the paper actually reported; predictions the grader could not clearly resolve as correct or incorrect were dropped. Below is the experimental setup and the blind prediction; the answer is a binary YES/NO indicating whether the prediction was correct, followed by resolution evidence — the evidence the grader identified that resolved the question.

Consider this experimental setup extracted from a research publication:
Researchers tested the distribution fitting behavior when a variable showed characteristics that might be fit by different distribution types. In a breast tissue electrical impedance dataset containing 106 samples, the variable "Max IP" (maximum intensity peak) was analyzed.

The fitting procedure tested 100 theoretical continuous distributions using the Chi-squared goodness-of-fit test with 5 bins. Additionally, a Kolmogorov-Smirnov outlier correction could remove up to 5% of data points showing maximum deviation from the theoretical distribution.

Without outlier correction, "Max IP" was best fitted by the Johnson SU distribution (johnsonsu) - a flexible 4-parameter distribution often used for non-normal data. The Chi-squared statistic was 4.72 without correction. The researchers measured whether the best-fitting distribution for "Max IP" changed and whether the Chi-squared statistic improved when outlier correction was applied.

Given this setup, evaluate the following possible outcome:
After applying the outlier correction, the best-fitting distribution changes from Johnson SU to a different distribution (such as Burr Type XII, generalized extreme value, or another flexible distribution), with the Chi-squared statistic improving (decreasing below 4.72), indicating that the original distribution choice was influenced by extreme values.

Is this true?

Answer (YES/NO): YES